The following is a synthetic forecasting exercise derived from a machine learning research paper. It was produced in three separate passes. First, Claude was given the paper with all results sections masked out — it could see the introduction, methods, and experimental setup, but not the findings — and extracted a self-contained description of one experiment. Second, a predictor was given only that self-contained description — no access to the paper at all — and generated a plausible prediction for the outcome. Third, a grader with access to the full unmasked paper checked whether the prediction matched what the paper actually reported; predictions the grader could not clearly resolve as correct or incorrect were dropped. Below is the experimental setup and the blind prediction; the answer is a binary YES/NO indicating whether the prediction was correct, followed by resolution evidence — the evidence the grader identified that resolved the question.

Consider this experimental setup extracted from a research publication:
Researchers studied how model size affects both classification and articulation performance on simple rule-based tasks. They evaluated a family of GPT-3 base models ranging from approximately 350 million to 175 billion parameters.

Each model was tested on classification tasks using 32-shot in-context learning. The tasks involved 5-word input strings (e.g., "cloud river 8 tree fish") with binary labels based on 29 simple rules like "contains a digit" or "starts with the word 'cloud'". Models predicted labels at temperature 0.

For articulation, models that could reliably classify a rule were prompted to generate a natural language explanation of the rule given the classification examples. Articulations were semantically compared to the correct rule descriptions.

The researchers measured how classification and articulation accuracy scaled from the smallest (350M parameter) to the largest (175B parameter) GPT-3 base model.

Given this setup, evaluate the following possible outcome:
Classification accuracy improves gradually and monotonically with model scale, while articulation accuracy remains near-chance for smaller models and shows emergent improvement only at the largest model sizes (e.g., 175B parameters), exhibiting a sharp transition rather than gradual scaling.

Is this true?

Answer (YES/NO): NO